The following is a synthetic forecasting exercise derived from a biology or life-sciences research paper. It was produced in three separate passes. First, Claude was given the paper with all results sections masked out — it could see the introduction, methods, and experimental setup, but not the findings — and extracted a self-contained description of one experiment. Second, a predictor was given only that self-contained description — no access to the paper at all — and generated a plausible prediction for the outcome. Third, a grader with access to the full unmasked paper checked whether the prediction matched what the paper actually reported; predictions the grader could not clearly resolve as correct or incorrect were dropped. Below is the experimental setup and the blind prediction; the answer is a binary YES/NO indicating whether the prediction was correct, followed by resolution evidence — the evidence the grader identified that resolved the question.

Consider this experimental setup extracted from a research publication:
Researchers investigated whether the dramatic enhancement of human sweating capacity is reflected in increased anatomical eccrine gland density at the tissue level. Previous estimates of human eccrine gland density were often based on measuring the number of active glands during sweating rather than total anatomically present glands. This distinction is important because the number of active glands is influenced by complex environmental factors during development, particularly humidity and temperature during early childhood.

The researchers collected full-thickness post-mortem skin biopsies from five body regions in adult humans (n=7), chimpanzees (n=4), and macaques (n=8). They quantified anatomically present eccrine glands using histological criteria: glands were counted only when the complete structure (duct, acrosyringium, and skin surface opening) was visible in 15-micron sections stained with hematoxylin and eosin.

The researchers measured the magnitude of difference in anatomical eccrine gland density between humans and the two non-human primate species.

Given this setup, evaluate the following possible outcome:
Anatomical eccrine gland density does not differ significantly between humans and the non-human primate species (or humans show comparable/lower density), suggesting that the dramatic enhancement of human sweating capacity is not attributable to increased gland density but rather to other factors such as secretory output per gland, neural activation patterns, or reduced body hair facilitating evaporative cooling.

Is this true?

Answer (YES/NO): NO